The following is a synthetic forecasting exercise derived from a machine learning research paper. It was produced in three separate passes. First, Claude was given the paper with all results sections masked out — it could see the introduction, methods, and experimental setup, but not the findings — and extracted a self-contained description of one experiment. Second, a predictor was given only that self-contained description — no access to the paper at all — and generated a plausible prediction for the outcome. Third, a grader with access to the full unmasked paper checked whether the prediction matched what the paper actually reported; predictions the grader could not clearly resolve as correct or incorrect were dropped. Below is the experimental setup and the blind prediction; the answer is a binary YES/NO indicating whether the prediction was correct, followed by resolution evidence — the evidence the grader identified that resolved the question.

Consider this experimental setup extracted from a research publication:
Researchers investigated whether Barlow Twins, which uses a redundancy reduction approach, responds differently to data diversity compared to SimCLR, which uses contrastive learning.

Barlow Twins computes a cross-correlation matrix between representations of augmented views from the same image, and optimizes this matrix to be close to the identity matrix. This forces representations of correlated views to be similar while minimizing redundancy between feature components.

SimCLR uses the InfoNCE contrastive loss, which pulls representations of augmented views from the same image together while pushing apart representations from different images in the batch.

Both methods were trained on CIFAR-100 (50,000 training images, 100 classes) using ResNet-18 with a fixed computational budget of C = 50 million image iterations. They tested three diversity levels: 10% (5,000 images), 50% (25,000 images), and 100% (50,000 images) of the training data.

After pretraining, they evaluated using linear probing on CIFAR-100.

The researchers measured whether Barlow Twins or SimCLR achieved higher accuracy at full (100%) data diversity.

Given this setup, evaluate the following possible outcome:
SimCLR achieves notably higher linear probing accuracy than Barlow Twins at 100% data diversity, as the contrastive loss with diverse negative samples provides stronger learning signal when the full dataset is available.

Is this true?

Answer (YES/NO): NO